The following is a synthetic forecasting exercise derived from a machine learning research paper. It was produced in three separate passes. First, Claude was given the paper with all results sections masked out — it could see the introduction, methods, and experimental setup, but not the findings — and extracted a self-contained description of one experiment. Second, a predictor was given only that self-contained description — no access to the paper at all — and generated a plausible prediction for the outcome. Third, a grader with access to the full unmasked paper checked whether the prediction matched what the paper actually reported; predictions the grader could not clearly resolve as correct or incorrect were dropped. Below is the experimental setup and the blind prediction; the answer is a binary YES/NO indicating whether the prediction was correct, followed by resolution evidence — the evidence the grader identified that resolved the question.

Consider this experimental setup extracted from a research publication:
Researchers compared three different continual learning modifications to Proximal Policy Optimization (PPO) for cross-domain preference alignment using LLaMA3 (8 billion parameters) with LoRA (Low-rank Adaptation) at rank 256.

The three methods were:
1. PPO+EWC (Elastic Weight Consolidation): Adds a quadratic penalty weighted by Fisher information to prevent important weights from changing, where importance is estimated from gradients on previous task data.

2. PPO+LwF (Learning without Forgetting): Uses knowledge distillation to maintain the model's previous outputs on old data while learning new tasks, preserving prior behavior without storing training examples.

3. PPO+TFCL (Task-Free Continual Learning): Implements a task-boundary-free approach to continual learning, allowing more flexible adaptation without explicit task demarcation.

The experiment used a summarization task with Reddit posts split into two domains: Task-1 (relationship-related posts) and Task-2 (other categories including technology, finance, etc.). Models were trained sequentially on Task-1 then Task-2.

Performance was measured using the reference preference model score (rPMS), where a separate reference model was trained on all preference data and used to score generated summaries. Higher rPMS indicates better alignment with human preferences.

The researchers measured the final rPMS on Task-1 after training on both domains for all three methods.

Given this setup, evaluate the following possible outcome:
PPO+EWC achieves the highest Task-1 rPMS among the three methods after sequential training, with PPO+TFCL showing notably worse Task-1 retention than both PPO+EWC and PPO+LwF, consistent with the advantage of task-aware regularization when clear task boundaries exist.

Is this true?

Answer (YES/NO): NO